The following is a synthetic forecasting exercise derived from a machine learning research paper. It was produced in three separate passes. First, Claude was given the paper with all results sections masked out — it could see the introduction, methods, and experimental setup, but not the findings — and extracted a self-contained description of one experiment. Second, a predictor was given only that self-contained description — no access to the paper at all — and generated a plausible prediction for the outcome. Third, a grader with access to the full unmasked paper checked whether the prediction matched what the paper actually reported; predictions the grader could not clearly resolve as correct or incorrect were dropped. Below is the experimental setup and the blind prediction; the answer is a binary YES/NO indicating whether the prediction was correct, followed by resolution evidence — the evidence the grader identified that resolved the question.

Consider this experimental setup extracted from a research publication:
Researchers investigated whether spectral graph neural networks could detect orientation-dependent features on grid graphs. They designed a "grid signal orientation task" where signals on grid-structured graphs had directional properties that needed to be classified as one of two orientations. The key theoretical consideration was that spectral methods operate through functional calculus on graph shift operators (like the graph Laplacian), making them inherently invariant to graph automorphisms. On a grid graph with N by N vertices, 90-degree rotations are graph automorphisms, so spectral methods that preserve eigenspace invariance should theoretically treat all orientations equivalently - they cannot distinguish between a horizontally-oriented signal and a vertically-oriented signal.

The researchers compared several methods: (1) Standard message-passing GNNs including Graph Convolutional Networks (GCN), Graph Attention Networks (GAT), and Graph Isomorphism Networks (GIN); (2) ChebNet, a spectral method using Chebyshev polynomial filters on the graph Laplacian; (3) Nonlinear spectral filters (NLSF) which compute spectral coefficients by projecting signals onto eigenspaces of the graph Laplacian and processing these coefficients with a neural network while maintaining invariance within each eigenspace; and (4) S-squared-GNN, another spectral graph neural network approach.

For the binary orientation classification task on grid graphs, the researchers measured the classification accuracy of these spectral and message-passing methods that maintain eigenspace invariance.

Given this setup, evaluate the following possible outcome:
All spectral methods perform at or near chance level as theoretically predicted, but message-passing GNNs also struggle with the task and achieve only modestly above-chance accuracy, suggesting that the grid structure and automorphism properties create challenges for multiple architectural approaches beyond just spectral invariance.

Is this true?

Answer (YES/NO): NO